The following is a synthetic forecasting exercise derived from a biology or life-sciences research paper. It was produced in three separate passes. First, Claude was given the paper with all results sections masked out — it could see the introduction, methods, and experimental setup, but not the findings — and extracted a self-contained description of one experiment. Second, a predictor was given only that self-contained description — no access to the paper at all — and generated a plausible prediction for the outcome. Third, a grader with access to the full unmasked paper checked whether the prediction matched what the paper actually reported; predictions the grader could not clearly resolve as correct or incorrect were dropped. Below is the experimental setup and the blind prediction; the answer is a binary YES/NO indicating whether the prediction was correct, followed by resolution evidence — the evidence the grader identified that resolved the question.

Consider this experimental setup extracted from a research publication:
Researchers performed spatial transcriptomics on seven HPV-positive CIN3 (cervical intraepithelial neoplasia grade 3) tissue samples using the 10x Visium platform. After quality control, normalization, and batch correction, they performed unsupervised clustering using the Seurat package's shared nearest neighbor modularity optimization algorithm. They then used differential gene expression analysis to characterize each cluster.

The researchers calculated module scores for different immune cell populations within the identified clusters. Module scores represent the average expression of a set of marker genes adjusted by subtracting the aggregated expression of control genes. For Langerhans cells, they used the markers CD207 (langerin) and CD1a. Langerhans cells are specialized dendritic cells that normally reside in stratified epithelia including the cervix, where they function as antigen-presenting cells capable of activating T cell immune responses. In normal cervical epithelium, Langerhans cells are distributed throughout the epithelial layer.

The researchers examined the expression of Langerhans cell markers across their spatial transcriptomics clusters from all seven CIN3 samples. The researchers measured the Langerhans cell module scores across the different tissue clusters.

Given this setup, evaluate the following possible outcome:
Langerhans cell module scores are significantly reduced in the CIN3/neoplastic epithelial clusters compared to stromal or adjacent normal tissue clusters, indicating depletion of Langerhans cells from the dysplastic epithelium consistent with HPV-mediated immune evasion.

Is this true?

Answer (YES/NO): NO